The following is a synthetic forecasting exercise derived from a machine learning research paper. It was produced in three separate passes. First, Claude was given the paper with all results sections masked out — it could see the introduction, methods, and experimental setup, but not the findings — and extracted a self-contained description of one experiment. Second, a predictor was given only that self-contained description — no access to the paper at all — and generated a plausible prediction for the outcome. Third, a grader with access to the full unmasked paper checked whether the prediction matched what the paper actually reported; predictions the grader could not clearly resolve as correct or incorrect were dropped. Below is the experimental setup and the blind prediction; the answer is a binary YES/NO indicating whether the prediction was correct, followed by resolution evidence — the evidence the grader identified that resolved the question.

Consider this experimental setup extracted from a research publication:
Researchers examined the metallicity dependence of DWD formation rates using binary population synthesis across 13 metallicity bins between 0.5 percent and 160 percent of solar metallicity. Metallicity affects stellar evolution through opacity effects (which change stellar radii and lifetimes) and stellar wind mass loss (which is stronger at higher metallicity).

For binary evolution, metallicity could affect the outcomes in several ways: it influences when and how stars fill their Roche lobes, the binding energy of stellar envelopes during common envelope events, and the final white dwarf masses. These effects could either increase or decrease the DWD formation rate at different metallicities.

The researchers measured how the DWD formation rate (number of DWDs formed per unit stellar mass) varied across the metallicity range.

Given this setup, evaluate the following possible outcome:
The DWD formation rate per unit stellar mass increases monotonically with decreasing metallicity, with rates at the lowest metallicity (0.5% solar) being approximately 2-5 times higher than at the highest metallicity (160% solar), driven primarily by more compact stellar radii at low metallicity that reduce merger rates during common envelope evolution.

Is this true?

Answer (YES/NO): NO